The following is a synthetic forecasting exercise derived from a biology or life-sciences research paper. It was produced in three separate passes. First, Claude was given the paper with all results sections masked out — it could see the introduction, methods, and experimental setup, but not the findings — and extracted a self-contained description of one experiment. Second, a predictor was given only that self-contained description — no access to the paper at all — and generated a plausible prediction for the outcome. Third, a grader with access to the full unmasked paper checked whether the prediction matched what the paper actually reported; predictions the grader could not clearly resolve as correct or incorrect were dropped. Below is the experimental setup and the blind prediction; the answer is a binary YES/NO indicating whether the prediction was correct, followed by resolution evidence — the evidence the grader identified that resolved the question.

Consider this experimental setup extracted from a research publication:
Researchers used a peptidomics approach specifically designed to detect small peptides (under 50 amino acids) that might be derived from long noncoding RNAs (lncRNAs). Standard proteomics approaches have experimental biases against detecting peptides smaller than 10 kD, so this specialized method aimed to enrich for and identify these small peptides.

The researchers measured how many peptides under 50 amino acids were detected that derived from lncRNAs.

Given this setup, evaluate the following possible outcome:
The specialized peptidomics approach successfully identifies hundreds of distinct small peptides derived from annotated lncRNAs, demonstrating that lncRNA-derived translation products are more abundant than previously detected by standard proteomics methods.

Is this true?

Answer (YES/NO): NO